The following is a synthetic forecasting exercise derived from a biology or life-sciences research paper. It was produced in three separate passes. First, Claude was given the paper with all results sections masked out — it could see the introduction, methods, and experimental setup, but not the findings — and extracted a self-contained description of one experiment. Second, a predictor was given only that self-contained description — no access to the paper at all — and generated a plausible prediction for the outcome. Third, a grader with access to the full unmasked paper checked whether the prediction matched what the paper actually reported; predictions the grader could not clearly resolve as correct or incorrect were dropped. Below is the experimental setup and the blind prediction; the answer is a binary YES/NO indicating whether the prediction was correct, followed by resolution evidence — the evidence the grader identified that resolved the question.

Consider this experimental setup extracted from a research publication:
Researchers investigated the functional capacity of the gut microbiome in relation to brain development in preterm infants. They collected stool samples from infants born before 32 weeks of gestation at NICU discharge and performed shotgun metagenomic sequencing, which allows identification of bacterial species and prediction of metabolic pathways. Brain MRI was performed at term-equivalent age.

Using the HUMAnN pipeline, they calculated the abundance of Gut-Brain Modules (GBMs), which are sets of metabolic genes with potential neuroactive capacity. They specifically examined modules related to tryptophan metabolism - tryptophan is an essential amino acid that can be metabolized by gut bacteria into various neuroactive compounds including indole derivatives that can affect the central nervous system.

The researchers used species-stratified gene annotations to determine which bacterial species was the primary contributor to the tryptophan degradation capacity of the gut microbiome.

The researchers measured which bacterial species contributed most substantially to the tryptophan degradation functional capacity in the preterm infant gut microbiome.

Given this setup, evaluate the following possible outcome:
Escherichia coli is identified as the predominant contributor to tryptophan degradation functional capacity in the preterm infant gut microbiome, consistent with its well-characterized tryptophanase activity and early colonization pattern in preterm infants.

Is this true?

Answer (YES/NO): YES